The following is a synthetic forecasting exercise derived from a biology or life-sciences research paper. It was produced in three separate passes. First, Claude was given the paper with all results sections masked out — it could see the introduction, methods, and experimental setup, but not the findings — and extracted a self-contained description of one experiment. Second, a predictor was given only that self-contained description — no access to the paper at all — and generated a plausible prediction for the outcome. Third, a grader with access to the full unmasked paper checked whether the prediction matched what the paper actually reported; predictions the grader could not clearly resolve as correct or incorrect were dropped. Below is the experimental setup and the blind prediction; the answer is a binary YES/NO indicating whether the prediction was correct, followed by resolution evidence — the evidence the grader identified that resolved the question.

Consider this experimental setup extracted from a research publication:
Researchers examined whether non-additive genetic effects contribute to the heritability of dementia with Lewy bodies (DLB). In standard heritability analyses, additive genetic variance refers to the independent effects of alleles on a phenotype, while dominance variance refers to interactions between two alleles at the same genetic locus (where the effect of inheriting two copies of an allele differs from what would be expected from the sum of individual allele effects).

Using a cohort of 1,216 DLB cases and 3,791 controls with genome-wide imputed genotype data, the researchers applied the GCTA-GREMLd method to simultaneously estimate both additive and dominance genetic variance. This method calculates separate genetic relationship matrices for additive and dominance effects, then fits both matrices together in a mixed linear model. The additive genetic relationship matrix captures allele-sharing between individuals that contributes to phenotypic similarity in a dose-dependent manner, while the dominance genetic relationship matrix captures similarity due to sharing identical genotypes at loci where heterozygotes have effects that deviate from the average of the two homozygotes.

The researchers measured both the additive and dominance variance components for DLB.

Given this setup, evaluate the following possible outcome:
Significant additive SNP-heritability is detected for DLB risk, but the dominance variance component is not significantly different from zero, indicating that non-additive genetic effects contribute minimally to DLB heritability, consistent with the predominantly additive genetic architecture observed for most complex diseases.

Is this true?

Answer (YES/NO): YES